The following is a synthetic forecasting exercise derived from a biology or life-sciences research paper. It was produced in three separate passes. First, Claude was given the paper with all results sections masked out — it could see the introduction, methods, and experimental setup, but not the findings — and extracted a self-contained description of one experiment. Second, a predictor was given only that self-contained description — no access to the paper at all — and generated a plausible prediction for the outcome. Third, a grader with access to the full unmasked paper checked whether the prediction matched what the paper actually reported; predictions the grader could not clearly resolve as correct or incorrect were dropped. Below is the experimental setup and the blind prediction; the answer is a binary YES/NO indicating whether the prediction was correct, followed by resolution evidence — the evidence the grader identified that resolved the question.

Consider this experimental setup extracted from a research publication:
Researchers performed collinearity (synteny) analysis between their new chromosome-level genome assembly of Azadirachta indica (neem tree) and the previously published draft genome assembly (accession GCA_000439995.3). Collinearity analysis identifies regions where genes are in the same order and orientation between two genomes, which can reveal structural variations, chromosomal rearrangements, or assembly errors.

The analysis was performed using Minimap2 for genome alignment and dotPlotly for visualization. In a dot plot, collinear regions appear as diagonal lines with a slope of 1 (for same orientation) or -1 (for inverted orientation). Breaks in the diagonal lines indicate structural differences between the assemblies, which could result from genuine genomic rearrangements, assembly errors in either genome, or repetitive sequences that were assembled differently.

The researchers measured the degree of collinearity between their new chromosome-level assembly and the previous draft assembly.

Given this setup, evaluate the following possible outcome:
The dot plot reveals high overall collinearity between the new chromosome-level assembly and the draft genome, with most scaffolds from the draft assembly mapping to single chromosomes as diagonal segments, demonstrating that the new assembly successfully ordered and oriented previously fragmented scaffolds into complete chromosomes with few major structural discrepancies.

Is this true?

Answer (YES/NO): YES